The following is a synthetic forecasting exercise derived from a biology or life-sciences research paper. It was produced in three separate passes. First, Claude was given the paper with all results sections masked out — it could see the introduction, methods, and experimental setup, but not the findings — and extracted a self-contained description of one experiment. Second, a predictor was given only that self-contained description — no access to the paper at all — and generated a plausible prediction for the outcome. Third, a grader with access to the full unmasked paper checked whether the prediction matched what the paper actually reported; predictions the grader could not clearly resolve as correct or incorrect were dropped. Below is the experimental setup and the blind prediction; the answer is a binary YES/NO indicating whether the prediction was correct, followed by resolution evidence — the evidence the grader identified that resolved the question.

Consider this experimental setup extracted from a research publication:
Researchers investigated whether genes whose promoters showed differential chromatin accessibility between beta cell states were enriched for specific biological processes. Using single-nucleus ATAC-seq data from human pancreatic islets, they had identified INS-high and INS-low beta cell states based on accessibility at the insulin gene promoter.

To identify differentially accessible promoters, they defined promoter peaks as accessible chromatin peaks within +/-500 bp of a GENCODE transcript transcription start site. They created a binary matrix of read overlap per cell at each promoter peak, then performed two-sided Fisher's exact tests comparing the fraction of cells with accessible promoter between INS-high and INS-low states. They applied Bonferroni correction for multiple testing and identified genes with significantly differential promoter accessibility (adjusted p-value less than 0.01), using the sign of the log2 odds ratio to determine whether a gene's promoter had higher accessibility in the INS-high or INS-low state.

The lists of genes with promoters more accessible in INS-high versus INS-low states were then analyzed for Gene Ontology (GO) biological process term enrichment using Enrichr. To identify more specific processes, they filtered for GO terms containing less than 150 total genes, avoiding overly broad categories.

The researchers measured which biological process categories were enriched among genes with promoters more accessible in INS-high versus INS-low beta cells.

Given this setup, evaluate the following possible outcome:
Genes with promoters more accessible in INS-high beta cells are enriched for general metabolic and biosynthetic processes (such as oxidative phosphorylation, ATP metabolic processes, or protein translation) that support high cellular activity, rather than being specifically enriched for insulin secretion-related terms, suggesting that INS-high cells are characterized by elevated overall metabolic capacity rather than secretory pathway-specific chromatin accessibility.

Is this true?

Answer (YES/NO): NO